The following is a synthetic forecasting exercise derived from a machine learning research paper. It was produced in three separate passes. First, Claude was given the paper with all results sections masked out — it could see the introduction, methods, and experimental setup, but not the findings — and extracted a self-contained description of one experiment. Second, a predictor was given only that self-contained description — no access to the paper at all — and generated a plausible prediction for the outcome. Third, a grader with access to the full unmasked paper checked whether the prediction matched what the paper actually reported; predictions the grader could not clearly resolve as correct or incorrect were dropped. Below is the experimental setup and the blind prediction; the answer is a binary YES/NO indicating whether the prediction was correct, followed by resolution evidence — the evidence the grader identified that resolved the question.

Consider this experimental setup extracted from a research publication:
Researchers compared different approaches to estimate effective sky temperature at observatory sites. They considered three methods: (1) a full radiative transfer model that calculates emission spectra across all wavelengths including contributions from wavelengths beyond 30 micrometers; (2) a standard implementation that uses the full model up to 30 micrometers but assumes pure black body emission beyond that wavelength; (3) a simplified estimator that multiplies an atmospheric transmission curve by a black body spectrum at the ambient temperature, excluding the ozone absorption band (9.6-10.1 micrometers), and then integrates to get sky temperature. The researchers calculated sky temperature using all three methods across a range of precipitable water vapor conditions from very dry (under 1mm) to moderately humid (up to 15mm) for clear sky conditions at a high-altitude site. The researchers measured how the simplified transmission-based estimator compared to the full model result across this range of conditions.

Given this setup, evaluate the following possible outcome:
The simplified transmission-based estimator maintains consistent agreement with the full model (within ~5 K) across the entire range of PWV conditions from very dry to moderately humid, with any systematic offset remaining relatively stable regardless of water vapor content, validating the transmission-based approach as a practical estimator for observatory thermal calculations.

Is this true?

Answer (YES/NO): YES